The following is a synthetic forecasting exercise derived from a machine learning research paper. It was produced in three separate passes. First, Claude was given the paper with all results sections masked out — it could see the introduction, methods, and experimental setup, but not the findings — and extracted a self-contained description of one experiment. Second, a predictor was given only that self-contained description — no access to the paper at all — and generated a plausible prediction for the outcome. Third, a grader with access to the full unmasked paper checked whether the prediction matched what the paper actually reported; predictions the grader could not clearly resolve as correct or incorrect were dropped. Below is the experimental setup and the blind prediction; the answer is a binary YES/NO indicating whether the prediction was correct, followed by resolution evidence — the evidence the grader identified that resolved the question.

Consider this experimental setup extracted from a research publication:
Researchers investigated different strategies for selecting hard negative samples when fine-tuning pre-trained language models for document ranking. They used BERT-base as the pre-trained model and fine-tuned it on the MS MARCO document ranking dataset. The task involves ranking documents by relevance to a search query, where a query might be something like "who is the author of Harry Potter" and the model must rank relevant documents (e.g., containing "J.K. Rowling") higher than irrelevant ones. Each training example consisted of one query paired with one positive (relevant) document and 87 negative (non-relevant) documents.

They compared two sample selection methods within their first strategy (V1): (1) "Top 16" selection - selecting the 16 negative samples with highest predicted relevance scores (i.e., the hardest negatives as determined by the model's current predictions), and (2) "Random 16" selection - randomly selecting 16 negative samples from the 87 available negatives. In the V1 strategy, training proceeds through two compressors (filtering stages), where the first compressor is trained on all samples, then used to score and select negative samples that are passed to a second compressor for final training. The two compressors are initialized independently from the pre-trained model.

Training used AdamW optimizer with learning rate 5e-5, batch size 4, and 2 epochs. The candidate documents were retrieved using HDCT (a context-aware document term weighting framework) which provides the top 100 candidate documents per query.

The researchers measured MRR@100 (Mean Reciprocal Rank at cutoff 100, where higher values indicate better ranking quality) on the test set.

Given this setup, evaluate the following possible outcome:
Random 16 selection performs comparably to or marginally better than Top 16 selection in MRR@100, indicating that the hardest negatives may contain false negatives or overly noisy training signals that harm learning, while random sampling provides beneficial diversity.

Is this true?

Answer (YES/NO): NO